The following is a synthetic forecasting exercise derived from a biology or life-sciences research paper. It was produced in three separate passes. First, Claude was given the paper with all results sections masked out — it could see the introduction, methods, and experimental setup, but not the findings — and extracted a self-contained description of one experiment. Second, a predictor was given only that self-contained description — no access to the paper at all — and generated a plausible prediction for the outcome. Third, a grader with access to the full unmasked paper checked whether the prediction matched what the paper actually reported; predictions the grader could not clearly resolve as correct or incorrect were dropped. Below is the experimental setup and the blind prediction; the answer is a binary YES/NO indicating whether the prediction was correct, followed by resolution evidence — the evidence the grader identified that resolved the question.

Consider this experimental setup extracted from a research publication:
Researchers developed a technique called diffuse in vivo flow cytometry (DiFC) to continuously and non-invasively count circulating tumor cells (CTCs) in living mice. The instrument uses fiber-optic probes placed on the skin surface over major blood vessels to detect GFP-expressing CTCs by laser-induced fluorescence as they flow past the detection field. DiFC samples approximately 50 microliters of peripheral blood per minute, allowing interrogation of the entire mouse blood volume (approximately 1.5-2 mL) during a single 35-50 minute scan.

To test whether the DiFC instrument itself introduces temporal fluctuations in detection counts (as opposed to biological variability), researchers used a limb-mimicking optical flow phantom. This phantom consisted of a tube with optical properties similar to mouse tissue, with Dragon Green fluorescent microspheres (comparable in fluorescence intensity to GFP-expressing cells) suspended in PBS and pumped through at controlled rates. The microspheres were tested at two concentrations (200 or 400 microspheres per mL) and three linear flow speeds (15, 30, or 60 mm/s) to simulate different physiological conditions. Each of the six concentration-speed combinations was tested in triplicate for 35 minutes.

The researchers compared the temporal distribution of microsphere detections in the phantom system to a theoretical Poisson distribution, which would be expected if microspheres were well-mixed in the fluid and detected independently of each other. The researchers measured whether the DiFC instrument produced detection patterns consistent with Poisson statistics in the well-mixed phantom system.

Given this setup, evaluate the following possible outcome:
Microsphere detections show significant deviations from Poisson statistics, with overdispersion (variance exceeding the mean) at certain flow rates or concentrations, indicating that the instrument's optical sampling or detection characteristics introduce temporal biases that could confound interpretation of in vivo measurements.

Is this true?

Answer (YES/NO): NO